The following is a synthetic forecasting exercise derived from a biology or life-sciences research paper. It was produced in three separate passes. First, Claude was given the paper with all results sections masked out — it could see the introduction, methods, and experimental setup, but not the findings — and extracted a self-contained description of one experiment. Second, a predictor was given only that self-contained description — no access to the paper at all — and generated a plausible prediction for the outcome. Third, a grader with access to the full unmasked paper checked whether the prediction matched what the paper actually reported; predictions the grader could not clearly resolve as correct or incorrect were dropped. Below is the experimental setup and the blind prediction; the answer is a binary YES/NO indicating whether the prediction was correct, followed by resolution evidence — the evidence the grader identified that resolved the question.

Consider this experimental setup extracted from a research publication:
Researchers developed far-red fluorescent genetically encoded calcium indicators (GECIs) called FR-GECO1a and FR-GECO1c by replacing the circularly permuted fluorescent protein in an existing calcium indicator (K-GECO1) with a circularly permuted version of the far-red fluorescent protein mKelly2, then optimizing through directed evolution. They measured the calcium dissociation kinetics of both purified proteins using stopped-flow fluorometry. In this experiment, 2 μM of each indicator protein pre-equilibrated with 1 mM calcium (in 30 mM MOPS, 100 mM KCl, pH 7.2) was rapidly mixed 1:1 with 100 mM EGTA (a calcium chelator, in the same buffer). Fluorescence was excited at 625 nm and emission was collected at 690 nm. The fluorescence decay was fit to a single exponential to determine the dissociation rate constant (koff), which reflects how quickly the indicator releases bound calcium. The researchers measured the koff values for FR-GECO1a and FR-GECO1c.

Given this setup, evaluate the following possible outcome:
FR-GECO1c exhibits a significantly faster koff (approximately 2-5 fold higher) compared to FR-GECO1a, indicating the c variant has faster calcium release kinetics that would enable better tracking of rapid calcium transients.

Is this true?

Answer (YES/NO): NO